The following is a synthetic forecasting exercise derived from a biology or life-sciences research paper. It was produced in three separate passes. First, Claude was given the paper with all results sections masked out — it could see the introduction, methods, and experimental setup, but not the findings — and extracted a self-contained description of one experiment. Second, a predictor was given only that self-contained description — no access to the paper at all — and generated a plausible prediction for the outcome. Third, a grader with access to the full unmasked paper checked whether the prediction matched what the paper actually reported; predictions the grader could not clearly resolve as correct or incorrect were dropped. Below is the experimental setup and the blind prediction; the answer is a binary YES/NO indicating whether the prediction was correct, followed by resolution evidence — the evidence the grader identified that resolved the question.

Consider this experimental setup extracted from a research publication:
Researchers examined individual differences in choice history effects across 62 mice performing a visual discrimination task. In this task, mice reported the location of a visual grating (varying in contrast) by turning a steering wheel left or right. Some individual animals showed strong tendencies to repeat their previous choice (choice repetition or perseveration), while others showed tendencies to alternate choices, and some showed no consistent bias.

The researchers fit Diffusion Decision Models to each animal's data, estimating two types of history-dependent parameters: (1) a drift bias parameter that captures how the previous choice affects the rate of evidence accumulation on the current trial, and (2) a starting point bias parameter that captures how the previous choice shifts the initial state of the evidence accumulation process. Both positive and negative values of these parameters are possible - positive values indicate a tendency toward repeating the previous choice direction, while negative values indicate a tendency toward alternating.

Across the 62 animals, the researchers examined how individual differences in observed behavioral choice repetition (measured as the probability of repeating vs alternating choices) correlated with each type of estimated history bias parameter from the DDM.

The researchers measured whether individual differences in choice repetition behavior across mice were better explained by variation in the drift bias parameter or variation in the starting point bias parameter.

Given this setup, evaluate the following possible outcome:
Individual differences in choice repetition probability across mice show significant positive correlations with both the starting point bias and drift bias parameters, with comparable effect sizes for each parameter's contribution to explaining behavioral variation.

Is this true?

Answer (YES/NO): NO